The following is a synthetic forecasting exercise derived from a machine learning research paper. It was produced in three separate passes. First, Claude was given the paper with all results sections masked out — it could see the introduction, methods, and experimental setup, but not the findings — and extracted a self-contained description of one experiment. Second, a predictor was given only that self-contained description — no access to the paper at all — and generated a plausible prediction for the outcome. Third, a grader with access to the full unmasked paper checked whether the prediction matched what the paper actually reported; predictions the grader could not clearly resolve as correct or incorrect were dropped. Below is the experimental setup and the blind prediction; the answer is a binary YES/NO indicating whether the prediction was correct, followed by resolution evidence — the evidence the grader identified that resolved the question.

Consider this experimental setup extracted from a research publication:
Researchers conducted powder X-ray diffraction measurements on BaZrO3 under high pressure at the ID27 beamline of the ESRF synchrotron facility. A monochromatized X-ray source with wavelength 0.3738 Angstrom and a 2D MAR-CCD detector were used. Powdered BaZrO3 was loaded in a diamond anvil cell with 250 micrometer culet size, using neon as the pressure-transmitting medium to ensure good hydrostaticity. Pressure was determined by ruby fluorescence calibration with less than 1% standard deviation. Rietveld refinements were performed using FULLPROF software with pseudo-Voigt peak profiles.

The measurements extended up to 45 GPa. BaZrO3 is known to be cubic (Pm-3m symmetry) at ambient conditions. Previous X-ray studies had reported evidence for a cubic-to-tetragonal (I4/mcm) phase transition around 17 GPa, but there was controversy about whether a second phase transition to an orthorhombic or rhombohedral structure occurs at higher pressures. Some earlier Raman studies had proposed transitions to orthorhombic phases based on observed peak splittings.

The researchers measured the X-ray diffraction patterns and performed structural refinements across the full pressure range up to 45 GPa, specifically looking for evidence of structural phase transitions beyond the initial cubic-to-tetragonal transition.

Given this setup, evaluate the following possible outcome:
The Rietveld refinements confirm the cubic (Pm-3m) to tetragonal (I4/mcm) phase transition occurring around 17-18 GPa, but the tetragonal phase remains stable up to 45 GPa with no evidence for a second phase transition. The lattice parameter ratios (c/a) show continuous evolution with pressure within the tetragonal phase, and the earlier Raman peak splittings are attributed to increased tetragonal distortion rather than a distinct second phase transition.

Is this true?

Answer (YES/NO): NO